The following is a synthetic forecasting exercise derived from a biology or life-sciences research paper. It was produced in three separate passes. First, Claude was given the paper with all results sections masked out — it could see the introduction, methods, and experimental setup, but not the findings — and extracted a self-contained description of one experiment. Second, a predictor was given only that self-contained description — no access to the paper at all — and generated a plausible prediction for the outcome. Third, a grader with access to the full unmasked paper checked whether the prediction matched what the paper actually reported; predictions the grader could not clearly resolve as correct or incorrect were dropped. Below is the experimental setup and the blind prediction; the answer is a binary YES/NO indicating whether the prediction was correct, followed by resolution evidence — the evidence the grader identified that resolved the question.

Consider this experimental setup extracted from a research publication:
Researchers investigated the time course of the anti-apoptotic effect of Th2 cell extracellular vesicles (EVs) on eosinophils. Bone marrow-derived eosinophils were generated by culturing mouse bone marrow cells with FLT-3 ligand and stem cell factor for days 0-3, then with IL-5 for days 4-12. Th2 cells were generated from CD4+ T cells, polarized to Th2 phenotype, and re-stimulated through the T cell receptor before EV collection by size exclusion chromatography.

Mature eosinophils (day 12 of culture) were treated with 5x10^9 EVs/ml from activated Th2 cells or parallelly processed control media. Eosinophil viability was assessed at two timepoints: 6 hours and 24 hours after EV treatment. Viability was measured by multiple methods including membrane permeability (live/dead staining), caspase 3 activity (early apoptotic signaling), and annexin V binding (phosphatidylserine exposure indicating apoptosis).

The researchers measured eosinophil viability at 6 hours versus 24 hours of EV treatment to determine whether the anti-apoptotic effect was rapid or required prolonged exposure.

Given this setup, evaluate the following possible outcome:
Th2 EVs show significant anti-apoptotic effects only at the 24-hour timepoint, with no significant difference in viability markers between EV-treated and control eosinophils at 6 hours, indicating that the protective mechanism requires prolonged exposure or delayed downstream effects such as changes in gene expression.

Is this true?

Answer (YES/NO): NO